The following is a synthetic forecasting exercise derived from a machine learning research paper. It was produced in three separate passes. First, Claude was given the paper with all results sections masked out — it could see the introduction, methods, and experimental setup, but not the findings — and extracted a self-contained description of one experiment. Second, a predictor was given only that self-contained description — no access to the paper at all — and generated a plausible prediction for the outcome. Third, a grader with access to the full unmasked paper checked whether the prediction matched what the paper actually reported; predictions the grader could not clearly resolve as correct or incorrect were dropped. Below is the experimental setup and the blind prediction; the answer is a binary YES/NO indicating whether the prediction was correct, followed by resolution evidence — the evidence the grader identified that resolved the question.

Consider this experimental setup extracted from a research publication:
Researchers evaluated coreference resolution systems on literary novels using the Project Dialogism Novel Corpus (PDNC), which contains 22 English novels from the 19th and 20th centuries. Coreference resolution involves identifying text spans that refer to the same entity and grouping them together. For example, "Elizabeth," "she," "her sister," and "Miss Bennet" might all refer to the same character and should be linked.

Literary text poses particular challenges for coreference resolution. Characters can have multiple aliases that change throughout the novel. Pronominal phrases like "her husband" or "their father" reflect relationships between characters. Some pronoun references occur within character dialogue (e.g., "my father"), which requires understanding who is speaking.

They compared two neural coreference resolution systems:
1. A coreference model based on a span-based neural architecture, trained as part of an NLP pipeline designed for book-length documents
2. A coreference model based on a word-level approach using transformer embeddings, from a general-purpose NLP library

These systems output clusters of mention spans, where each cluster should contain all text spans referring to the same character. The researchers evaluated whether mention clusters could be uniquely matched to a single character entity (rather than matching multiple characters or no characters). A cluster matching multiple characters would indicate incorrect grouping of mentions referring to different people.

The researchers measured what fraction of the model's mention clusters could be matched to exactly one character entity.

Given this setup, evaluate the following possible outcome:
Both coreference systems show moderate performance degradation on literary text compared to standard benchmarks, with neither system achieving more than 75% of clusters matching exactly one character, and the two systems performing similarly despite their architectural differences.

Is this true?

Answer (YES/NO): NO